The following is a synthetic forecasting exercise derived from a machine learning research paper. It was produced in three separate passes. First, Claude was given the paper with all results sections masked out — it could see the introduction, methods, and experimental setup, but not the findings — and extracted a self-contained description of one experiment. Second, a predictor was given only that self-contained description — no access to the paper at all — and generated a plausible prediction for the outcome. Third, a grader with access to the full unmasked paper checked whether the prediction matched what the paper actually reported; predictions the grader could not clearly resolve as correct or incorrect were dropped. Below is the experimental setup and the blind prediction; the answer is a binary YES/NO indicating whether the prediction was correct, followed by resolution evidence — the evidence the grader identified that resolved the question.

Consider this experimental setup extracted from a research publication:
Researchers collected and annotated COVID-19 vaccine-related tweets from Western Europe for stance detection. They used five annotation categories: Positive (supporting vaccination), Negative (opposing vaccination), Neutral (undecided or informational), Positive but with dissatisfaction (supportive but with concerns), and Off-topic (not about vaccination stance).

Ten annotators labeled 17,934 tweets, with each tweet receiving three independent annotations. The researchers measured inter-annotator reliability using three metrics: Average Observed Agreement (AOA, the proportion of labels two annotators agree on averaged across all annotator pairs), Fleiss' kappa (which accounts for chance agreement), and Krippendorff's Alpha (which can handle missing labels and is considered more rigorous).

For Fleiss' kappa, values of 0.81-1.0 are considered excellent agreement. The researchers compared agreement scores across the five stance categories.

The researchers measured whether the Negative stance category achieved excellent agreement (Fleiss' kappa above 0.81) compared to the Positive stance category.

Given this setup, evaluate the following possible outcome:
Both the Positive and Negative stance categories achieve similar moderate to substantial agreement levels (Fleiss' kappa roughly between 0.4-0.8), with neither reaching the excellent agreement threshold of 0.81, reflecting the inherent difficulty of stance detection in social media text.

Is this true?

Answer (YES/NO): NO